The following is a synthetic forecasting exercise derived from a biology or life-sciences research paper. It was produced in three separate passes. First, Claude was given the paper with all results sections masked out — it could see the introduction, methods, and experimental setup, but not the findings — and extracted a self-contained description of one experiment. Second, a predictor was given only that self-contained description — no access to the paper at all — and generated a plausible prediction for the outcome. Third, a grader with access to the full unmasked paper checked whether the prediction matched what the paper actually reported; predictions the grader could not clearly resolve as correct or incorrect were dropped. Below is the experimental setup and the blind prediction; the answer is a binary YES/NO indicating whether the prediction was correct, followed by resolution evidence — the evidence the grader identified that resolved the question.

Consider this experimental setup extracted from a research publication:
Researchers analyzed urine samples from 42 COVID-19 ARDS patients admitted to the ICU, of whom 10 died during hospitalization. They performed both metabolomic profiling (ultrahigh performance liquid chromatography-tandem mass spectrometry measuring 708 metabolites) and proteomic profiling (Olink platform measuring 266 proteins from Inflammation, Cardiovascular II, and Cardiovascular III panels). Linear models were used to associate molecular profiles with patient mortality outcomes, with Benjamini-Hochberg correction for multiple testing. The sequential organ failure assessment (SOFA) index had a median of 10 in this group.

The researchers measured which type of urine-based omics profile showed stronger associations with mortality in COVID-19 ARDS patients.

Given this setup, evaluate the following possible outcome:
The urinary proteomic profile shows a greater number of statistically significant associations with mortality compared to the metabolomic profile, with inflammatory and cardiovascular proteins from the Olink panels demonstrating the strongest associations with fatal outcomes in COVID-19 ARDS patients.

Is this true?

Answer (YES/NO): YES